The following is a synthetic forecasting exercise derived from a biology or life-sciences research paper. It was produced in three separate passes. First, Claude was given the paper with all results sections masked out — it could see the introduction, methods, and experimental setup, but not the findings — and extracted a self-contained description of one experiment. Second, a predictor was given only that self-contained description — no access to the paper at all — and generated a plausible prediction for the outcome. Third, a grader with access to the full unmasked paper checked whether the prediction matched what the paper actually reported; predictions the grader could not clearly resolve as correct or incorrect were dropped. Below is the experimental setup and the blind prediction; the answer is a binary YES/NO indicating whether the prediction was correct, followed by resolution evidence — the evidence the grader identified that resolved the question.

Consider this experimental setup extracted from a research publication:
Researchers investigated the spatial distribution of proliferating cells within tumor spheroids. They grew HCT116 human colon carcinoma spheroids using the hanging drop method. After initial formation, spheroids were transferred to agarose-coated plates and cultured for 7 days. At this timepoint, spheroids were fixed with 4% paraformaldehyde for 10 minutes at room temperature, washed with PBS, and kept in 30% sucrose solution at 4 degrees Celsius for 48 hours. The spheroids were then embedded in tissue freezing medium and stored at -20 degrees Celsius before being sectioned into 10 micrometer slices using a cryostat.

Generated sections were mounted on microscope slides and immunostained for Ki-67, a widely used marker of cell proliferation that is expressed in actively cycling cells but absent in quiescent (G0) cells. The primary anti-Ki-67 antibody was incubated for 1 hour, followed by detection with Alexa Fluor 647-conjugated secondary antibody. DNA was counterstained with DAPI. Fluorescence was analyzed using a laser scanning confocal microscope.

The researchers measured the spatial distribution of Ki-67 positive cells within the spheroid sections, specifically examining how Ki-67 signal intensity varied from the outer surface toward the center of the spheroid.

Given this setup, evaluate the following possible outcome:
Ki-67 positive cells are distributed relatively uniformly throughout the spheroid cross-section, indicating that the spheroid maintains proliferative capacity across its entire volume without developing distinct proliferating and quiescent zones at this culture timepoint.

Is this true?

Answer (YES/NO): NO